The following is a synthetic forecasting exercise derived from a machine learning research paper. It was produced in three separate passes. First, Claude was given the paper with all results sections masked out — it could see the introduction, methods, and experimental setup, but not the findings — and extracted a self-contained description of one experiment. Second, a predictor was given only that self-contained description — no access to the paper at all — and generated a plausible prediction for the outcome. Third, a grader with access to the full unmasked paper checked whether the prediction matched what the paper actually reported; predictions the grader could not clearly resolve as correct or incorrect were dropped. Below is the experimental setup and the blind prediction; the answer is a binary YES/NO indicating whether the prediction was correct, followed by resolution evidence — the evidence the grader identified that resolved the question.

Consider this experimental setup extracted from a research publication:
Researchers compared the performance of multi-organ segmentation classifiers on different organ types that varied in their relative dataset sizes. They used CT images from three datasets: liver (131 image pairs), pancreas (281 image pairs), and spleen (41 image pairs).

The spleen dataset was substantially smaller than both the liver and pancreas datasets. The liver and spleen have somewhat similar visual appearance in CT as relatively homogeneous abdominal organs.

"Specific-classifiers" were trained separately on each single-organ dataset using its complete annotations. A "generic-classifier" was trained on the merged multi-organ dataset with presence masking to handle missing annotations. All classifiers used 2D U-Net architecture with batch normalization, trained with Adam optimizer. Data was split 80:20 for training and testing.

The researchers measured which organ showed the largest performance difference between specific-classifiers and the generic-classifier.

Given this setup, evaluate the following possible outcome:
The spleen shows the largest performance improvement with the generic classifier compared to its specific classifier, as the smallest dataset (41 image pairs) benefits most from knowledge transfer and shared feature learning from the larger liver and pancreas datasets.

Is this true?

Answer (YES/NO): YES